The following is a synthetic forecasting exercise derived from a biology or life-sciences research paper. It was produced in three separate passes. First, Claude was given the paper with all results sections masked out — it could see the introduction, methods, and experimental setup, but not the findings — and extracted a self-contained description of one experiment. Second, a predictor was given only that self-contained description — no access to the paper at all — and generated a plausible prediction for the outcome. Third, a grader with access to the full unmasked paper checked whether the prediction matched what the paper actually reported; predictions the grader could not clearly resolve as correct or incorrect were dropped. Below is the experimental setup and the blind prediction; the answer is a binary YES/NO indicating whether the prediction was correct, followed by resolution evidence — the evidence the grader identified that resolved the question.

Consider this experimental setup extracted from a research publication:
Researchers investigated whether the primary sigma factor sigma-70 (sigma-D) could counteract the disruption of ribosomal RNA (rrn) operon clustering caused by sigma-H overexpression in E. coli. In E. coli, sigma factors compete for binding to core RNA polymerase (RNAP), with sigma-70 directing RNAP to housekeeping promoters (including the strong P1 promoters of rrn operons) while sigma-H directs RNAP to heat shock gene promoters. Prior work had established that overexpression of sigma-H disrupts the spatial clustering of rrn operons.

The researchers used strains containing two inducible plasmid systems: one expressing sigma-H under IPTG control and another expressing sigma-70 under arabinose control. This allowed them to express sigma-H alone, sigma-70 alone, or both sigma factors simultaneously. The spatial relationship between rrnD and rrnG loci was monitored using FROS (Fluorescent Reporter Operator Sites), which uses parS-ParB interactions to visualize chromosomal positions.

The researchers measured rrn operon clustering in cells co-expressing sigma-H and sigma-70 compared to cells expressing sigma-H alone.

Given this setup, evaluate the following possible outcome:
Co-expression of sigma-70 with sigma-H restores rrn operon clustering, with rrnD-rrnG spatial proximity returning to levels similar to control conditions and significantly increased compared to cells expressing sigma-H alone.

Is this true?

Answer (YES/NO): NO